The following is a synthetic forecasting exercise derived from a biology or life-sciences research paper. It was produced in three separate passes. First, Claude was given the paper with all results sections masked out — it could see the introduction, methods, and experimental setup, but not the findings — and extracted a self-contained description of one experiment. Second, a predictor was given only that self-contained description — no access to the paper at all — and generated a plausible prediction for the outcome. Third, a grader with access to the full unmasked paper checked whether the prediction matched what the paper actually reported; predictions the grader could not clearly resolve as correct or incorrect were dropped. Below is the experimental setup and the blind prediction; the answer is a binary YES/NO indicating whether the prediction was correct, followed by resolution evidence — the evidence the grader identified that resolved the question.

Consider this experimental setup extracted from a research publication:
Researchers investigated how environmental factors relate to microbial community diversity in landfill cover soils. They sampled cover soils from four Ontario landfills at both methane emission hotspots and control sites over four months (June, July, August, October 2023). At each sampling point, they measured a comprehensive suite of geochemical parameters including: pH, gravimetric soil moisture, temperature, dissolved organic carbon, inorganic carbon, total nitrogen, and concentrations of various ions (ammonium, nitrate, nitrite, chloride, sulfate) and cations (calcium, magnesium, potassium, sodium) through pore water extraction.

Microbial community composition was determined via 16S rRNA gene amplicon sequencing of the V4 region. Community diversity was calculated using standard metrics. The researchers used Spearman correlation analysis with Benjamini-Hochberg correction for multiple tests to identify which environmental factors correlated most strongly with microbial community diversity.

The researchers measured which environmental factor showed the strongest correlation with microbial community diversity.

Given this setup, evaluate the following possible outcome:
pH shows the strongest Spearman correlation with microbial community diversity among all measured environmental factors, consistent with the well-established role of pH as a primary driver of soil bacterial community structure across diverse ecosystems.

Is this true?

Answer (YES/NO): NO